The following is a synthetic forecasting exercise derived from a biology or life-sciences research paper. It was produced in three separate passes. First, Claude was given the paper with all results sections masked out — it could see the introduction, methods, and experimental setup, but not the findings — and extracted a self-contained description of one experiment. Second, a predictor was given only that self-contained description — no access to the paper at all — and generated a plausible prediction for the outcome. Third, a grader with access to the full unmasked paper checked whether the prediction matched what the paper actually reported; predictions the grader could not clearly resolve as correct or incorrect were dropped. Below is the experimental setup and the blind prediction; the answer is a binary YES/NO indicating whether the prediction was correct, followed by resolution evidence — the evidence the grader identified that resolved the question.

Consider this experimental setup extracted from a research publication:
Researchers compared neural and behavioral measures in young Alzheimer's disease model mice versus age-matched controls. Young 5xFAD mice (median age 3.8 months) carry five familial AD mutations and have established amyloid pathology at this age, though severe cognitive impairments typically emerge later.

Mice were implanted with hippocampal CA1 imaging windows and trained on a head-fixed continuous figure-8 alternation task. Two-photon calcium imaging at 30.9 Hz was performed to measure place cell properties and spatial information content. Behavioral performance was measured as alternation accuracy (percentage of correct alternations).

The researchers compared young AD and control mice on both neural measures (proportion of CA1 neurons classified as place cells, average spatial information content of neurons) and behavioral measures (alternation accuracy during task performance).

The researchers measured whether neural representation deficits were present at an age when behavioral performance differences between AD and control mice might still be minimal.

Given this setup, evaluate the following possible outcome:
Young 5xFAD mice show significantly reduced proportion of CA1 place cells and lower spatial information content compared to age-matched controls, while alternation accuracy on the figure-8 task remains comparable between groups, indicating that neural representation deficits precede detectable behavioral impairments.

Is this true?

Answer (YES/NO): YES